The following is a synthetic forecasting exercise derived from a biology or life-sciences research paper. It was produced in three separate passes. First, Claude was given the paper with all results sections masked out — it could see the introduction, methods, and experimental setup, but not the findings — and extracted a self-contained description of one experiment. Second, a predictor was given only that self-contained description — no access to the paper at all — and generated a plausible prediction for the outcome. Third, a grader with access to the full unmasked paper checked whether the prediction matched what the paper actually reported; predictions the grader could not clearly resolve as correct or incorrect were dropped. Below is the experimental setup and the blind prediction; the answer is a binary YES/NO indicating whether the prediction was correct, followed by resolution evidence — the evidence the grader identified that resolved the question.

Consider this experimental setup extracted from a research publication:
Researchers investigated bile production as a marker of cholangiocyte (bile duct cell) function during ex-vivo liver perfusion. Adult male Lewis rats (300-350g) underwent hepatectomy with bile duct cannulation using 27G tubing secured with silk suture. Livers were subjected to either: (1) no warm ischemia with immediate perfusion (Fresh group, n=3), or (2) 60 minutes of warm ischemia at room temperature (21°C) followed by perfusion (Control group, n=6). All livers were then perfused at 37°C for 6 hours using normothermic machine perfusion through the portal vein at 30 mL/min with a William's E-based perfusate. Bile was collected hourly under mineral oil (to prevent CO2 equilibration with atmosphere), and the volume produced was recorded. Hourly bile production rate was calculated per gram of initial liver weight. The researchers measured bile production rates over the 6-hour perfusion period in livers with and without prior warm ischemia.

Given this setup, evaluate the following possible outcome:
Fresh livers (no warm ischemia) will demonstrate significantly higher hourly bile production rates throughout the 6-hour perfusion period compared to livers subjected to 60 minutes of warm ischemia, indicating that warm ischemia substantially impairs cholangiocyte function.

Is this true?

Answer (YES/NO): NO